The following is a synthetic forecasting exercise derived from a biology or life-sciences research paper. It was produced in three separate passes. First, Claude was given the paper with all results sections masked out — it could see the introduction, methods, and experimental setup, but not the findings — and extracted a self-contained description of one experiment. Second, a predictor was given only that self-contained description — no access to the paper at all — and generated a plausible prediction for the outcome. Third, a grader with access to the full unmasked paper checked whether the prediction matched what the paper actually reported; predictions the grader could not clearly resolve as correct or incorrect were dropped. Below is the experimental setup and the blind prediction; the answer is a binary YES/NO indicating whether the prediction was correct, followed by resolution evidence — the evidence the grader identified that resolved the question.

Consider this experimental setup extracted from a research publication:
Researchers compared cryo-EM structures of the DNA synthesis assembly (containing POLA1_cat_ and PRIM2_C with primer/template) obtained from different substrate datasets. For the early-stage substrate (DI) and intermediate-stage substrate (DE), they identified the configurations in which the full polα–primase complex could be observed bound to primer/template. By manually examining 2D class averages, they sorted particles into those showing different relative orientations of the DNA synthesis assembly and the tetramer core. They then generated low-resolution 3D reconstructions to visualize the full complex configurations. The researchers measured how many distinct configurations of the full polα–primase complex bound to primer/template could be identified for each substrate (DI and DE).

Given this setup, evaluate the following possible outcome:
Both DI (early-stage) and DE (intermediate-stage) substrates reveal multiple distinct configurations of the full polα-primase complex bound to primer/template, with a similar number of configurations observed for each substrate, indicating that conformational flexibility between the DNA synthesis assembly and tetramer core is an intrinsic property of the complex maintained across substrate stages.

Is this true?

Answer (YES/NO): YES